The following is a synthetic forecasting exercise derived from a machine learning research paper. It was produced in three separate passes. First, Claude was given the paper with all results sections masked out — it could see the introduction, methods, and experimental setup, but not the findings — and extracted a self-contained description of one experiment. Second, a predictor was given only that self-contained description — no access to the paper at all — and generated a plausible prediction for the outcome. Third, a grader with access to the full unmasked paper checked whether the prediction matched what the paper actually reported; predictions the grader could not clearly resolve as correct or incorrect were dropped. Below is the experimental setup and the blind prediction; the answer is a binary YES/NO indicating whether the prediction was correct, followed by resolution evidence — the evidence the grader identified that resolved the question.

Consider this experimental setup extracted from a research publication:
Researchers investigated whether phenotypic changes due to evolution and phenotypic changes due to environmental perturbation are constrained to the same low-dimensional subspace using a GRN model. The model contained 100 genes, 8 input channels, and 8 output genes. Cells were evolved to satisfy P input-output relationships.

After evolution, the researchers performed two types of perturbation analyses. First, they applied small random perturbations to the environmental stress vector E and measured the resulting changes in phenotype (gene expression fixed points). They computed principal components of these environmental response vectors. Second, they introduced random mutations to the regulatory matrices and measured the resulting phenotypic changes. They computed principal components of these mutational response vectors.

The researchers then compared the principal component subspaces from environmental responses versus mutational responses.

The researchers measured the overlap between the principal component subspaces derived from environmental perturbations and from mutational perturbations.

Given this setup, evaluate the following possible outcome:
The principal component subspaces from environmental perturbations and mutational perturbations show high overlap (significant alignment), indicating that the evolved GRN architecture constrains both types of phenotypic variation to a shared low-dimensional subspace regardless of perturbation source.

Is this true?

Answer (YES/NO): YES